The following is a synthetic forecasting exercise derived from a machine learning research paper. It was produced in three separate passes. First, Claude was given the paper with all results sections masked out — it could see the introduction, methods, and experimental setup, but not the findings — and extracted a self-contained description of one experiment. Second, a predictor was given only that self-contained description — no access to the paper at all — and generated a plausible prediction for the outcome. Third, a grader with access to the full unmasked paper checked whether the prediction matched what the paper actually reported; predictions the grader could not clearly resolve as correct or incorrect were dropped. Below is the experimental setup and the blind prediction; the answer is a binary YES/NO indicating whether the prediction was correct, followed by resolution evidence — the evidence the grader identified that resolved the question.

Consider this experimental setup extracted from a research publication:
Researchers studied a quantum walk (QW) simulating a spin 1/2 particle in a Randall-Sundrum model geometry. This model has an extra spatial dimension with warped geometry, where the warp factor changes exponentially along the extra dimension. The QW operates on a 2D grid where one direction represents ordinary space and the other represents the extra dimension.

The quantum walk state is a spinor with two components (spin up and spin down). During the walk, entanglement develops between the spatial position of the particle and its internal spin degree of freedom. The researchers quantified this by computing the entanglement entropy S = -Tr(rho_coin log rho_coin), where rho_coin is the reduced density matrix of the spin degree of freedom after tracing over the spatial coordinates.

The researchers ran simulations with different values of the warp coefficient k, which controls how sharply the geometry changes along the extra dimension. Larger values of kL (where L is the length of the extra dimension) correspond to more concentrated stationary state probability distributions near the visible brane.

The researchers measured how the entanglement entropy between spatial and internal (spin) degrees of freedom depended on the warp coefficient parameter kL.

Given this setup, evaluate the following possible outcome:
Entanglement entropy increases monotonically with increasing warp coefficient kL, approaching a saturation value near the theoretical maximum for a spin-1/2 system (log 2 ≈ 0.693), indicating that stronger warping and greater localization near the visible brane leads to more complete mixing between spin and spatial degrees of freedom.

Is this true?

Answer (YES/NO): NO